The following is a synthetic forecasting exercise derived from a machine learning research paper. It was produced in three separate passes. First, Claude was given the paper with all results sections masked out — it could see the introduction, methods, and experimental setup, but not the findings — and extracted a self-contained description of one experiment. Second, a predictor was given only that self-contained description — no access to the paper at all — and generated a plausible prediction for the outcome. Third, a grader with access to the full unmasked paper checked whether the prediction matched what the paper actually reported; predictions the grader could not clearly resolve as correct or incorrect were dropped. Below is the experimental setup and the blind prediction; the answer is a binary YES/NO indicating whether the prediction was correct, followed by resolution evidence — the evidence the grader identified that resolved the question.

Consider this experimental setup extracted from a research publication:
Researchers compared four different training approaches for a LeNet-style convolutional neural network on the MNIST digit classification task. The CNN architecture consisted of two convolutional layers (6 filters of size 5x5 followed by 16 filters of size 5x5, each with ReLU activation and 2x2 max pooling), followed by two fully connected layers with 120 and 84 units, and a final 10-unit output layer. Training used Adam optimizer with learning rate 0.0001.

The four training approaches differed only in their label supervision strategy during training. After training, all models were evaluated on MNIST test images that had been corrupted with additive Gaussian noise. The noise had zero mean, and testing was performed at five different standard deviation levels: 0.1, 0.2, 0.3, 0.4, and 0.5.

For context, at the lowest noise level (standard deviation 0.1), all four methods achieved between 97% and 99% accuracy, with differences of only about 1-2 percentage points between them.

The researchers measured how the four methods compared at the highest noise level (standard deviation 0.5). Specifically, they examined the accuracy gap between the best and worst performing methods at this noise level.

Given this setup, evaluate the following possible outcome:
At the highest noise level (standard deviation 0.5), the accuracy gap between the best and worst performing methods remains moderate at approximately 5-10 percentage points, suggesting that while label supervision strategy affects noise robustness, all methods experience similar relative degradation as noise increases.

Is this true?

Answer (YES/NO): NO